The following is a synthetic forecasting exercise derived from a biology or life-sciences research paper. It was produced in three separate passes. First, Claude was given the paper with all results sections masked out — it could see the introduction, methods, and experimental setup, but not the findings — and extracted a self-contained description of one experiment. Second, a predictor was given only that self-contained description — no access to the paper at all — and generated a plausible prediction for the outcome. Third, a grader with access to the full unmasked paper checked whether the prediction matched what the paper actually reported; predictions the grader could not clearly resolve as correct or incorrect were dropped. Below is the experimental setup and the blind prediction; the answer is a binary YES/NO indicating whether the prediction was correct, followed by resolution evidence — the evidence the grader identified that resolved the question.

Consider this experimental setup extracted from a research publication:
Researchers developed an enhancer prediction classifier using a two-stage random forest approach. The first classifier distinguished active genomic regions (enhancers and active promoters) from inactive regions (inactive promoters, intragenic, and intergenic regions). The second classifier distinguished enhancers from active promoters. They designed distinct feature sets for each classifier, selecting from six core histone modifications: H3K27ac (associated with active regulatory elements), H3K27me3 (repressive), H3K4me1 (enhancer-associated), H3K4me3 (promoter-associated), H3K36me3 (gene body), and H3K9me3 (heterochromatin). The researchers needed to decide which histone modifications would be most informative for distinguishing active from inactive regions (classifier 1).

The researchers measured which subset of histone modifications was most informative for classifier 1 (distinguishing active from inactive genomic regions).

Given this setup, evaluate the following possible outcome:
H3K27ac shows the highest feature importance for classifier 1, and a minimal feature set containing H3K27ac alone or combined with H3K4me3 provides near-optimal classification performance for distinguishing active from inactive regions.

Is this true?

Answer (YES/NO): NO